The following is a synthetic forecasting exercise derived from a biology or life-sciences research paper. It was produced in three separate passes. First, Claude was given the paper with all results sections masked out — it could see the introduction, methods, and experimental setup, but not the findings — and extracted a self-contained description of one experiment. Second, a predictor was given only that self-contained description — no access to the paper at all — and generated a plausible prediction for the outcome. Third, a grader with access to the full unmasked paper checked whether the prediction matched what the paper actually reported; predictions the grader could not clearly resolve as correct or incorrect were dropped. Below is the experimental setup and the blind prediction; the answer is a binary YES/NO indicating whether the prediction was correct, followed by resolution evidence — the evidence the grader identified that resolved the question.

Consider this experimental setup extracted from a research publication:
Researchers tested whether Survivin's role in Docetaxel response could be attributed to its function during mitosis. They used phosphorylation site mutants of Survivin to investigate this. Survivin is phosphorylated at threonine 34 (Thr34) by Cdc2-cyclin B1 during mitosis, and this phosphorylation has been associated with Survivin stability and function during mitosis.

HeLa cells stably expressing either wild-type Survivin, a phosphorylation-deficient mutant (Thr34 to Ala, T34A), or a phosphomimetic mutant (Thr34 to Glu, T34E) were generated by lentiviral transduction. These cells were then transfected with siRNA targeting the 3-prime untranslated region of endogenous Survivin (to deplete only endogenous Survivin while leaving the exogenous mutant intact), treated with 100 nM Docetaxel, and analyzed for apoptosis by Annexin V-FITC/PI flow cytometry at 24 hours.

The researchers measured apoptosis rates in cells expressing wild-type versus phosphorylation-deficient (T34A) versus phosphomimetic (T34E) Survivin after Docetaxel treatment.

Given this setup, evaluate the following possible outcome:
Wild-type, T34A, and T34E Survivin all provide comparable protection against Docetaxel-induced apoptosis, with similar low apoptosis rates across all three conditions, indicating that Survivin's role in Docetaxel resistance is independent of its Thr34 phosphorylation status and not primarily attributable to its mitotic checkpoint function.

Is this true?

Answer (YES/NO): NO